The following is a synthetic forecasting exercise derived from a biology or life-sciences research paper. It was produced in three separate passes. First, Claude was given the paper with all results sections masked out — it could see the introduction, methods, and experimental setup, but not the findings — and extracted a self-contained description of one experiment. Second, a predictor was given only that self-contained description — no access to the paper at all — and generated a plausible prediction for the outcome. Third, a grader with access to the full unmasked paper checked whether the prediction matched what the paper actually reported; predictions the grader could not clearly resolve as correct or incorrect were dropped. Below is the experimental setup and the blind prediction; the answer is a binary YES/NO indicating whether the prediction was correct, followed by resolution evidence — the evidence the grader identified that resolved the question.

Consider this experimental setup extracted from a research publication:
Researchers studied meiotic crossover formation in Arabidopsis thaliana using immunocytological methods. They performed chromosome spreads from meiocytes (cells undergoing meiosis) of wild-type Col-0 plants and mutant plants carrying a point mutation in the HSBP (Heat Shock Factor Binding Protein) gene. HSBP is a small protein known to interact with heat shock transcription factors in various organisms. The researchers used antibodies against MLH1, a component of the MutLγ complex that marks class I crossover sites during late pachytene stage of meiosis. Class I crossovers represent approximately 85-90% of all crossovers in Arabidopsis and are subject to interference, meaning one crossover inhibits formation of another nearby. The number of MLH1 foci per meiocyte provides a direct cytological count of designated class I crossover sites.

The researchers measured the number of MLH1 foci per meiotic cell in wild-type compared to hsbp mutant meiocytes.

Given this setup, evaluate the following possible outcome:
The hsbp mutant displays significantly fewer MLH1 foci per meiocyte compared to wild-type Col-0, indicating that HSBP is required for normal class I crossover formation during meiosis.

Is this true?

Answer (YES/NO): NO